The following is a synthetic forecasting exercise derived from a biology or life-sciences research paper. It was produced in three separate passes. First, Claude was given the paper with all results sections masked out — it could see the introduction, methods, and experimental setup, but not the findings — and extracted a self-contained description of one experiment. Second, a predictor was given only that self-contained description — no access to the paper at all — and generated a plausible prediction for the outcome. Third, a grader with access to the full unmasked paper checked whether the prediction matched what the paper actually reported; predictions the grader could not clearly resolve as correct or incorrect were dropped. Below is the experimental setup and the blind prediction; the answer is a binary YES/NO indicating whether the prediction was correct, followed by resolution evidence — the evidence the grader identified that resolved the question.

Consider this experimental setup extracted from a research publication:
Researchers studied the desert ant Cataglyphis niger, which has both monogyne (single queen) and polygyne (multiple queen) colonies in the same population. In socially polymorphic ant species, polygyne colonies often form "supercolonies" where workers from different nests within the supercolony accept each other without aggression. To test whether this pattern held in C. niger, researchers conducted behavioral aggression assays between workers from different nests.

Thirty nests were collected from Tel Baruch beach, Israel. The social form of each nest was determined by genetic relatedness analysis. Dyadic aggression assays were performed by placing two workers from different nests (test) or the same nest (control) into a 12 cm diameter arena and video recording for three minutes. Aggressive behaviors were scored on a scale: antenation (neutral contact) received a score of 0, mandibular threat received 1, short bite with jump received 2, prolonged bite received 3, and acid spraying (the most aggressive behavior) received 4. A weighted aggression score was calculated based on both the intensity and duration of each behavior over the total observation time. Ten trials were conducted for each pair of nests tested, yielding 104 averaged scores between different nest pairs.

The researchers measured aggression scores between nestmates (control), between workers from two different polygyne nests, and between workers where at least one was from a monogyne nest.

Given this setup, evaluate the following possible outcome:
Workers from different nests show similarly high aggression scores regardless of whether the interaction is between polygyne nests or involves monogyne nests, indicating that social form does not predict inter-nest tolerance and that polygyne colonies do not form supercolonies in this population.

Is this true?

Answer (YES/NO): NO